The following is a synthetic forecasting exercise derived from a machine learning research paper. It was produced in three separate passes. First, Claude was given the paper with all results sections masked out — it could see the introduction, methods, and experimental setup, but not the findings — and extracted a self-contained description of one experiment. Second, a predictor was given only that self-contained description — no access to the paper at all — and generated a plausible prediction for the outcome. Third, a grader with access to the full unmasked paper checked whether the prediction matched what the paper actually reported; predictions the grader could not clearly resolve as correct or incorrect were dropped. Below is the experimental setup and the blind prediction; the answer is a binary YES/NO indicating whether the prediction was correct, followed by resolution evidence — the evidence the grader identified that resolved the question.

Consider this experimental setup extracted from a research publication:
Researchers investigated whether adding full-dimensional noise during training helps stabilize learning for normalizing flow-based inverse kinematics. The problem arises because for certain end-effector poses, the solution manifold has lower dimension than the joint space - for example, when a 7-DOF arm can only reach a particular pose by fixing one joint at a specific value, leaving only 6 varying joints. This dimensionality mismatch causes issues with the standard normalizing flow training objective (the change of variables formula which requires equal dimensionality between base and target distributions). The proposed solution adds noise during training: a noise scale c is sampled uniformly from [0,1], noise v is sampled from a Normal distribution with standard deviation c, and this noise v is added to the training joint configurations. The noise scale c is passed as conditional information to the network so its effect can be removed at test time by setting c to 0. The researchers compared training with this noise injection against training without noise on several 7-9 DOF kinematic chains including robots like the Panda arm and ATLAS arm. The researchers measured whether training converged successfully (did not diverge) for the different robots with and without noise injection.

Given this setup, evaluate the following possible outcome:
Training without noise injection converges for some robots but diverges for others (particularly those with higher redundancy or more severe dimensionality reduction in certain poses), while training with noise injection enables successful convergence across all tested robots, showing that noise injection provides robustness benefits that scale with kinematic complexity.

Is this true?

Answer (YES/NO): NO